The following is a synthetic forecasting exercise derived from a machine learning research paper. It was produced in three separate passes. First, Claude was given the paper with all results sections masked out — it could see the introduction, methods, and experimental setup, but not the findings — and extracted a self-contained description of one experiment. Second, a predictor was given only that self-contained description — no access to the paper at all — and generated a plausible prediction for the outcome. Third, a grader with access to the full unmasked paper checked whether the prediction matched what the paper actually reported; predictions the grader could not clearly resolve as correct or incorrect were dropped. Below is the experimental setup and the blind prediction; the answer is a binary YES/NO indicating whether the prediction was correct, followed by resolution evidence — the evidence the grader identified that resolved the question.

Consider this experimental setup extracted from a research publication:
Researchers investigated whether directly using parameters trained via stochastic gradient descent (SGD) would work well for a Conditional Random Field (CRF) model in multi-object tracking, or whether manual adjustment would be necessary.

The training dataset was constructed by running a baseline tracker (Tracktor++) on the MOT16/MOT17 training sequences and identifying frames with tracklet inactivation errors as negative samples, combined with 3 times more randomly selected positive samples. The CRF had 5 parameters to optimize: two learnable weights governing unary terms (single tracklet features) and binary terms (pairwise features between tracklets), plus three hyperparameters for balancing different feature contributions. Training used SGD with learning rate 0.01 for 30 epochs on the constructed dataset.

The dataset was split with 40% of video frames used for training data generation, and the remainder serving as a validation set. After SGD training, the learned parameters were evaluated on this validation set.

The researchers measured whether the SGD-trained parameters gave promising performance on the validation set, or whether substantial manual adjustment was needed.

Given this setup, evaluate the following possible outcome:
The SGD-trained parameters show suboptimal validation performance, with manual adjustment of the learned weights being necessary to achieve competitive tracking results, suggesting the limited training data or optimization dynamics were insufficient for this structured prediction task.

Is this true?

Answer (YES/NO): YES